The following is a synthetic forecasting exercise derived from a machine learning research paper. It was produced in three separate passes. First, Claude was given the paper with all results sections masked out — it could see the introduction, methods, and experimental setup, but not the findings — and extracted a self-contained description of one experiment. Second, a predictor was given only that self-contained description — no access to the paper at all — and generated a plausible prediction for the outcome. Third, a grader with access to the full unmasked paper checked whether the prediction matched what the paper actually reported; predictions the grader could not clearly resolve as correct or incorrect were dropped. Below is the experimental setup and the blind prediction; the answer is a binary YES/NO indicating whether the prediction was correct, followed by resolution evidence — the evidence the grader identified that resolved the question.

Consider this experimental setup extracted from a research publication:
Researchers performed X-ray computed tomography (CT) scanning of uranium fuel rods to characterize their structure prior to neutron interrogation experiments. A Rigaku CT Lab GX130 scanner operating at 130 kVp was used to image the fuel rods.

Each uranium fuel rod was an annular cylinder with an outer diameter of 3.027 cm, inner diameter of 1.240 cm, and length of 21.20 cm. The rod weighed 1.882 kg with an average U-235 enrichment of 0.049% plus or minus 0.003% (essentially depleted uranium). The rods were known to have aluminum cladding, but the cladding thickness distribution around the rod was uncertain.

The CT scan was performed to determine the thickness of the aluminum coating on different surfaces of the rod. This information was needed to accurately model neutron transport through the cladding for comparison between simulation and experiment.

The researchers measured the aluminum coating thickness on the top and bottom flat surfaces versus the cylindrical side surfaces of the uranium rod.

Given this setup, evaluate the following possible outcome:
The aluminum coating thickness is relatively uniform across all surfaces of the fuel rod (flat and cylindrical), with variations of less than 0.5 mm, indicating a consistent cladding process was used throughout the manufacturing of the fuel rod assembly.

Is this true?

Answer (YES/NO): NO